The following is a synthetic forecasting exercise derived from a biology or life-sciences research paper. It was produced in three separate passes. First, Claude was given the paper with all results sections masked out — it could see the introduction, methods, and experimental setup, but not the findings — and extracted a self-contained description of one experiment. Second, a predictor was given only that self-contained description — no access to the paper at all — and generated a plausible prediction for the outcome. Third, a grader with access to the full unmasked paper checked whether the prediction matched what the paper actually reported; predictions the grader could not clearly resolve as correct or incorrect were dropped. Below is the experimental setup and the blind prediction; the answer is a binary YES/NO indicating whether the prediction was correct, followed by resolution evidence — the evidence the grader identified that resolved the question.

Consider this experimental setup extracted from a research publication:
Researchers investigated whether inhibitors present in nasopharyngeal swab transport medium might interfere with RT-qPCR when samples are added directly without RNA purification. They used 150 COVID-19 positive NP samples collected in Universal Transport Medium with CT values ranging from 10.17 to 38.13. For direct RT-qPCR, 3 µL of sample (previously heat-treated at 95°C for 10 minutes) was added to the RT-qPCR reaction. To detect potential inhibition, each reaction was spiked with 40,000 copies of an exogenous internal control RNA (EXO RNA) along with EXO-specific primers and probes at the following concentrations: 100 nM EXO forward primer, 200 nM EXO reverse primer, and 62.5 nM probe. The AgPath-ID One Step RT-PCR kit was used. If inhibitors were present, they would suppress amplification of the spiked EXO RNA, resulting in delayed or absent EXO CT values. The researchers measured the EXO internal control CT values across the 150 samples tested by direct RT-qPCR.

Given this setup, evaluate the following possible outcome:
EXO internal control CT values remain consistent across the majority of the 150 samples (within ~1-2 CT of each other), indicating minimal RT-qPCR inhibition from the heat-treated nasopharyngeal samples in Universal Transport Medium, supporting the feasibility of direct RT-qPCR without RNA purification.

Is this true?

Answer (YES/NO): YES